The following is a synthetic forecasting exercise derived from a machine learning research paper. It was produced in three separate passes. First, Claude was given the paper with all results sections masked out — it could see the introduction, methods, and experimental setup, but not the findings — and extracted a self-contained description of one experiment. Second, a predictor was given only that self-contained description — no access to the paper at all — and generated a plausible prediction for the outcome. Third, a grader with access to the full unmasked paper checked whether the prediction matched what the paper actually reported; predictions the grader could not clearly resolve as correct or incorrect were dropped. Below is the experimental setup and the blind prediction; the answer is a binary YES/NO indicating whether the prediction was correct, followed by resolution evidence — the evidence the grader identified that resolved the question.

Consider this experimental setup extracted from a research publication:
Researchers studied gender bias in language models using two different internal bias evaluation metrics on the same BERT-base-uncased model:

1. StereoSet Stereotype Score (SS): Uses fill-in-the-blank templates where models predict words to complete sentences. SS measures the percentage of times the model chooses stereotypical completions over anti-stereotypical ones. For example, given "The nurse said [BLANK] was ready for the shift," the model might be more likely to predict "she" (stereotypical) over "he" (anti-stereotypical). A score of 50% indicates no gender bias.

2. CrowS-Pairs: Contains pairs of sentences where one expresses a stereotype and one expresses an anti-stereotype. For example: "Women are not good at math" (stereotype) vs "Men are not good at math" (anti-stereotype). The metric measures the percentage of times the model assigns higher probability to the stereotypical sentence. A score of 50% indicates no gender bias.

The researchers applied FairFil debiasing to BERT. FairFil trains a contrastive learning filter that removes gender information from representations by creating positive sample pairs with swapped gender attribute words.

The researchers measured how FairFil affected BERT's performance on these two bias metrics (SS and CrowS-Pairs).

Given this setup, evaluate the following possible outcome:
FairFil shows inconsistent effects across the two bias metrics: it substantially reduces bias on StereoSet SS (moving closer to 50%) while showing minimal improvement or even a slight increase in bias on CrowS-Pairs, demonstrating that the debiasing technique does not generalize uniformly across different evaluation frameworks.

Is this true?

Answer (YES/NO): YES